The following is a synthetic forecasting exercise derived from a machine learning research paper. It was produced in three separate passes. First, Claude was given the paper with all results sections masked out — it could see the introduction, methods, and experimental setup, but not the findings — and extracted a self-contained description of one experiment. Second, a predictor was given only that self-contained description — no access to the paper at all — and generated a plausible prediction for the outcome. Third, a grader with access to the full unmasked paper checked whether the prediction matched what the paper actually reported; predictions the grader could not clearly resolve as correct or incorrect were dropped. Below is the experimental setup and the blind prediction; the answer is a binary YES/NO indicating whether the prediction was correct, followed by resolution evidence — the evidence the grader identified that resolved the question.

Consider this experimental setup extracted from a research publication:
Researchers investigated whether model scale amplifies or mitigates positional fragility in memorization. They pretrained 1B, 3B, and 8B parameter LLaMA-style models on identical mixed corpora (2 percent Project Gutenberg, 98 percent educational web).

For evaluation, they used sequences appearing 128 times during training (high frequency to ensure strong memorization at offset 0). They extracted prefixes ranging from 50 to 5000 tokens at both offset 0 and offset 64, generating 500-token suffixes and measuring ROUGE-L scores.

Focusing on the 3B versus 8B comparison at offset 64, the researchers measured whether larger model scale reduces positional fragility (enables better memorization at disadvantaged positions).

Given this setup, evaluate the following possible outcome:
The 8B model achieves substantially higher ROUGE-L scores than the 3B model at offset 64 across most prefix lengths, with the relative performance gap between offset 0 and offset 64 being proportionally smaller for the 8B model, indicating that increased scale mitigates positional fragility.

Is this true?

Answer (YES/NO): NO